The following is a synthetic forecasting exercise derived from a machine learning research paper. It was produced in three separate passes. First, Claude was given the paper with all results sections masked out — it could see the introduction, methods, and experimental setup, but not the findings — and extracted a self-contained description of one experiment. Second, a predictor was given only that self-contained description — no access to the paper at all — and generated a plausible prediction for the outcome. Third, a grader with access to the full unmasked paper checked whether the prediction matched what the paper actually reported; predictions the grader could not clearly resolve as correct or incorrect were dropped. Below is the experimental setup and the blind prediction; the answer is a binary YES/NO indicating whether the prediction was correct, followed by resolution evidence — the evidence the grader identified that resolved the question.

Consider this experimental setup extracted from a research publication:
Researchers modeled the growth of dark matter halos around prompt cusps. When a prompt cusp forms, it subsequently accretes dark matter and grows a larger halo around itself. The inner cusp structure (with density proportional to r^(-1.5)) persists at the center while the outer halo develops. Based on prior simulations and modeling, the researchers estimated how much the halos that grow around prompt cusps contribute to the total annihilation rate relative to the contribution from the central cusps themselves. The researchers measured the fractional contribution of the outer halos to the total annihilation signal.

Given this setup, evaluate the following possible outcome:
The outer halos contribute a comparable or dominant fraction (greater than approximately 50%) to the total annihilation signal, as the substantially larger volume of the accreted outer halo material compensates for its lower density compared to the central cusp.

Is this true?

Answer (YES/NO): NO